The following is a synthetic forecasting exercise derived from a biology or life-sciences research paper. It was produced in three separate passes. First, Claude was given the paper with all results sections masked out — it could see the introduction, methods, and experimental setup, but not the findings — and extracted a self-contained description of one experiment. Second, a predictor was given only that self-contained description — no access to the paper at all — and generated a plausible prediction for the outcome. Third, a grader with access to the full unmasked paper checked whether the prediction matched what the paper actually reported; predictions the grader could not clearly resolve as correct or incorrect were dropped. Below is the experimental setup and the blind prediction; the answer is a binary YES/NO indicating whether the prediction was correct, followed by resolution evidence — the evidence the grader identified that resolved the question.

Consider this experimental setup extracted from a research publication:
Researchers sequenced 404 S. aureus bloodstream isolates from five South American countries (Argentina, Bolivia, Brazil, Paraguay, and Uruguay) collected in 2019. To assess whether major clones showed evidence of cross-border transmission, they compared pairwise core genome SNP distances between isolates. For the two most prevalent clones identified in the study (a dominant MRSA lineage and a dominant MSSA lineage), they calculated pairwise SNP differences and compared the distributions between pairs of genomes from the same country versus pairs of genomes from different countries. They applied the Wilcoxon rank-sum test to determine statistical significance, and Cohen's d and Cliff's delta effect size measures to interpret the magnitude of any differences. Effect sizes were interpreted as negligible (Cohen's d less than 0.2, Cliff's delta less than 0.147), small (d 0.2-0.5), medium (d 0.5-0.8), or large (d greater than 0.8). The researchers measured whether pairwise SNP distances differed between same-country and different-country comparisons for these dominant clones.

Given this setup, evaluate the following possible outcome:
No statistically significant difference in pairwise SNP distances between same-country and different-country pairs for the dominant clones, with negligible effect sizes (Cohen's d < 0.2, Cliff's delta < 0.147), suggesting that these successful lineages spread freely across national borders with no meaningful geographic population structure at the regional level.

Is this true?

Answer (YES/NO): NO